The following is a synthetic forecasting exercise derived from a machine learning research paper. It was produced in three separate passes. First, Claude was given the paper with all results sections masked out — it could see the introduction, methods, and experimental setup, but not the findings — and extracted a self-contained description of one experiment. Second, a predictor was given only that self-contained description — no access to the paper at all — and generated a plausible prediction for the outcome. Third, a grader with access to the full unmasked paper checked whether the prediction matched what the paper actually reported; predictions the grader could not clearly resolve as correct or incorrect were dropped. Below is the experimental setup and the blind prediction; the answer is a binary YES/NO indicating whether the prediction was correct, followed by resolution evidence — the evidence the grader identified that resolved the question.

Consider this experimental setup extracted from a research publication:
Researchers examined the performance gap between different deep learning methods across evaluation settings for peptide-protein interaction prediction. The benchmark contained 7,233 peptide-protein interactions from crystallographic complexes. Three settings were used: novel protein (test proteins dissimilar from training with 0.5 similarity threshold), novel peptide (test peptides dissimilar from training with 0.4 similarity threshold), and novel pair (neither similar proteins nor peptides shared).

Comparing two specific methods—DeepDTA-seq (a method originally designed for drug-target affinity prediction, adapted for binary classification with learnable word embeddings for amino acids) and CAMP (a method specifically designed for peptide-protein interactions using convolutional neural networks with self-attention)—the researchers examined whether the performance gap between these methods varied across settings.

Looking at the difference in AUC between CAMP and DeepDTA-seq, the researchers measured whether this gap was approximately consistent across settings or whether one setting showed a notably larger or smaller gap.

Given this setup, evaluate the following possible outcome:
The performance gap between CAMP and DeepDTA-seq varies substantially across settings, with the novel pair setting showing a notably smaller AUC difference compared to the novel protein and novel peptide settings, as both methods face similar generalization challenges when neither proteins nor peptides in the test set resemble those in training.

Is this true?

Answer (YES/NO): NO